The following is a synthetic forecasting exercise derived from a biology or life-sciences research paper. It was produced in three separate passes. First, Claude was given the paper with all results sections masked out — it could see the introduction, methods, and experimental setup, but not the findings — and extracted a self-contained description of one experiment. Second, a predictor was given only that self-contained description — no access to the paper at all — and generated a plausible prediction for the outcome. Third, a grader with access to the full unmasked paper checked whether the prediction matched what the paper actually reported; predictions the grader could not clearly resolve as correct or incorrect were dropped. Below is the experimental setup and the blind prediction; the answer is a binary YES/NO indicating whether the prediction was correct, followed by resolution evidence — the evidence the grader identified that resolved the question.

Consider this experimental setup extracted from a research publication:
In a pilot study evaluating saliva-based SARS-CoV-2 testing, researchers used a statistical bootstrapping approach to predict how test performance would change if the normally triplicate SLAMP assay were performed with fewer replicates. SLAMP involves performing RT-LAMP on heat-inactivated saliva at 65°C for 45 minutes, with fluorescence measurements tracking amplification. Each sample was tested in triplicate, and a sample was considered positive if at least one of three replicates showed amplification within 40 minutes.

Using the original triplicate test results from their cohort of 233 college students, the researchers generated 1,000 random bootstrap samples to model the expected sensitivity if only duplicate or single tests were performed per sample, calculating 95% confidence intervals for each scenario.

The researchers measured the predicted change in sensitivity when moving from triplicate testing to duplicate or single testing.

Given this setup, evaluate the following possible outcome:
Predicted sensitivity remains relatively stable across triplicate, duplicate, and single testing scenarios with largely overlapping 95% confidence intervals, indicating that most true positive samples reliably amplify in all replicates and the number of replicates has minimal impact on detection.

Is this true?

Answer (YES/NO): NO